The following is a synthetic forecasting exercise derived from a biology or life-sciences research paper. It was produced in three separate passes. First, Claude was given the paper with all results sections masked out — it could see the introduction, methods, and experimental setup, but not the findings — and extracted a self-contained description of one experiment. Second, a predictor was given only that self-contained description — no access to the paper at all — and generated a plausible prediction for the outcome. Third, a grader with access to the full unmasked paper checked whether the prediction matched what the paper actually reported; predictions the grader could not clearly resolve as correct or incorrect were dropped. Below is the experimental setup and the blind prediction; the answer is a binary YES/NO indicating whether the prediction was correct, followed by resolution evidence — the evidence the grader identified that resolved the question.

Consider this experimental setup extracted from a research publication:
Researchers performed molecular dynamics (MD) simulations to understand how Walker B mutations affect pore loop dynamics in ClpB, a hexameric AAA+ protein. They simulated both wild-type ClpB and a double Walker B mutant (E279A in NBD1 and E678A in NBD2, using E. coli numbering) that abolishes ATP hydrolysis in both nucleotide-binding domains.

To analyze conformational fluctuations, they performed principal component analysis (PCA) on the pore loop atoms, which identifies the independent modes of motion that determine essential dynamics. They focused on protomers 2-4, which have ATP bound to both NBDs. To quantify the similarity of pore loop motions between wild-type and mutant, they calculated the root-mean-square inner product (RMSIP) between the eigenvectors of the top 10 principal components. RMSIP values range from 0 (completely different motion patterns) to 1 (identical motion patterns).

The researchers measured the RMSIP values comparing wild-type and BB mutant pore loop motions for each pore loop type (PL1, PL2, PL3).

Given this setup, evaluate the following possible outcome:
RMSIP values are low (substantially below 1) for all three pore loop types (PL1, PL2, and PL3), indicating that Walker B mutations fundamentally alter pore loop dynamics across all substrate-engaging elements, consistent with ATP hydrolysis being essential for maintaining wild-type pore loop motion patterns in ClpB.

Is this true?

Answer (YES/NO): NO